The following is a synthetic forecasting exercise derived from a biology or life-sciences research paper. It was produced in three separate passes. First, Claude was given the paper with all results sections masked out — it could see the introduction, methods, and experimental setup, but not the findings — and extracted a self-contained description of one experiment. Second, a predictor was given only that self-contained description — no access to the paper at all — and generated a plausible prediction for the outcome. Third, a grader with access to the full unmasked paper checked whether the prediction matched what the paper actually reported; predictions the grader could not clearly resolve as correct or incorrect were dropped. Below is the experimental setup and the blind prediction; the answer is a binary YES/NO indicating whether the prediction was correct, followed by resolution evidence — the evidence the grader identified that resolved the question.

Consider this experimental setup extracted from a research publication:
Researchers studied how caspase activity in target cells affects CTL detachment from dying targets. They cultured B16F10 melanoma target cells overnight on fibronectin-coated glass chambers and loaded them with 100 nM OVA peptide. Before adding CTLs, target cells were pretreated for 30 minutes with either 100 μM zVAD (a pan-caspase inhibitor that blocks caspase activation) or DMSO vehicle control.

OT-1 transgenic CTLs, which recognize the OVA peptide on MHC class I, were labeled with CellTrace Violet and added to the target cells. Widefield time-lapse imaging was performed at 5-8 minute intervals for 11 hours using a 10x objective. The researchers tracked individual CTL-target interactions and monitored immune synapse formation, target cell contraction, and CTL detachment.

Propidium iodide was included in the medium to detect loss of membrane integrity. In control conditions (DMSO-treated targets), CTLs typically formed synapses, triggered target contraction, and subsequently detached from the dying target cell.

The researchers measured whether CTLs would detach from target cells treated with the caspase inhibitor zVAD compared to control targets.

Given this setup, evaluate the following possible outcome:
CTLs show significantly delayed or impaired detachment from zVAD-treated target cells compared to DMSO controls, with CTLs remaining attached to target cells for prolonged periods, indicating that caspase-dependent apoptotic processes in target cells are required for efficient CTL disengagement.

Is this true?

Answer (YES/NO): YES